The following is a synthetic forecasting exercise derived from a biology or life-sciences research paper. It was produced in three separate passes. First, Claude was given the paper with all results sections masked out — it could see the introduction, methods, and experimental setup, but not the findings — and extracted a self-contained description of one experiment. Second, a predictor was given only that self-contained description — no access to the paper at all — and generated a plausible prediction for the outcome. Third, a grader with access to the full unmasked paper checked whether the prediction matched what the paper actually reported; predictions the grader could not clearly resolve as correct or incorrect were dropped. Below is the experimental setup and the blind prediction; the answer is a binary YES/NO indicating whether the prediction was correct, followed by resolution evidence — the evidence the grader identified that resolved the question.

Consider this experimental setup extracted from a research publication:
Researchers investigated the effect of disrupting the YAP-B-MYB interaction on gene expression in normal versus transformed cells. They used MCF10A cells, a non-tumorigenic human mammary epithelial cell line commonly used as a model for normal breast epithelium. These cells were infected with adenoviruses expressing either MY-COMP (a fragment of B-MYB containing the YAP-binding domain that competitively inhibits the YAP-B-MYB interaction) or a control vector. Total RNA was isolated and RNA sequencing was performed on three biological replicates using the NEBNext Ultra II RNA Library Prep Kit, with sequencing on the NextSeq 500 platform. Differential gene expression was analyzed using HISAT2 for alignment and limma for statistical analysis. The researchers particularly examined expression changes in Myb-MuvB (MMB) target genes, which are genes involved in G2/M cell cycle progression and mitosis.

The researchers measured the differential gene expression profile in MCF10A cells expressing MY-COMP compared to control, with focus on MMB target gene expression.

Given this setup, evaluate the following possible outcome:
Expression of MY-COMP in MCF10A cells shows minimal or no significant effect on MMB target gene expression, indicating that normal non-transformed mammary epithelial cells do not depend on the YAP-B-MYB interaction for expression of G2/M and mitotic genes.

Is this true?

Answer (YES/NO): YES